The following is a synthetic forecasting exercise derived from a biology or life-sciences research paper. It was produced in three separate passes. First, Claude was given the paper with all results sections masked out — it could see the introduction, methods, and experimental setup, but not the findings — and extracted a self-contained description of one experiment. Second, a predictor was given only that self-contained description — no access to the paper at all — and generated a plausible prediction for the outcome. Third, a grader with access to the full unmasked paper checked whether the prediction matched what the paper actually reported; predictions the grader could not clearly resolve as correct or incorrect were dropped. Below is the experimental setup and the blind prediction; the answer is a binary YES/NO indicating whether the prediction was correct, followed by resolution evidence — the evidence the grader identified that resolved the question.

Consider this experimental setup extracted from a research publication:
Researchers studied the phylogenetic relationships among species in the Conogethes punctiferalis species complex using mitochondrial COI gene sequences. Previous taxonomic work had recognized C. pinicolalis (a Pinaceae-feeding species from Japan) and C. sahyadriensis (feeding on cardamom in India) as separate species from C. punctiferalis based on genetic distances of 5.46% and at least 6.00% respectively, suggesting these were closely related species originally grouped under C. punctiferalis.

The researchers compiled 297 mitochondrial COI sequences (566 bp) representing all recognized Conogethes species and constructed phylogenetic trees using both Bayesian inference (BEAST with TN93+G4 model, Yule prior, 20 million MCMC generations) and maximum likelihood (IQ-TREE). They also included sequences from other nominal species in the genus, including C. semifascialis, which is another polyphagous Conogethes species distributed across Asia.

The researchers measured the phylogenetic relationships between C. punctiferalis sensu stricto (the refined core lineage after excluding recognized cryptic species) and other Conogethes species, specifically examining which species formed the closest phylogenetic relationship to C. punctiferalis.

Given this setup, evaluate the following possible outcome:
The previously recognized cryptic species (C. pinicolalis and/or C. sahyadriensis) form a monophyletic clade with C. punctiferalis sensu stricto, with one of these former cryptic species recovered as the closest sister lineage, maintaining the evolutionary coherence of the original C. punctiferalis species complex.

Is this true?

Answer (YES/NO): NO